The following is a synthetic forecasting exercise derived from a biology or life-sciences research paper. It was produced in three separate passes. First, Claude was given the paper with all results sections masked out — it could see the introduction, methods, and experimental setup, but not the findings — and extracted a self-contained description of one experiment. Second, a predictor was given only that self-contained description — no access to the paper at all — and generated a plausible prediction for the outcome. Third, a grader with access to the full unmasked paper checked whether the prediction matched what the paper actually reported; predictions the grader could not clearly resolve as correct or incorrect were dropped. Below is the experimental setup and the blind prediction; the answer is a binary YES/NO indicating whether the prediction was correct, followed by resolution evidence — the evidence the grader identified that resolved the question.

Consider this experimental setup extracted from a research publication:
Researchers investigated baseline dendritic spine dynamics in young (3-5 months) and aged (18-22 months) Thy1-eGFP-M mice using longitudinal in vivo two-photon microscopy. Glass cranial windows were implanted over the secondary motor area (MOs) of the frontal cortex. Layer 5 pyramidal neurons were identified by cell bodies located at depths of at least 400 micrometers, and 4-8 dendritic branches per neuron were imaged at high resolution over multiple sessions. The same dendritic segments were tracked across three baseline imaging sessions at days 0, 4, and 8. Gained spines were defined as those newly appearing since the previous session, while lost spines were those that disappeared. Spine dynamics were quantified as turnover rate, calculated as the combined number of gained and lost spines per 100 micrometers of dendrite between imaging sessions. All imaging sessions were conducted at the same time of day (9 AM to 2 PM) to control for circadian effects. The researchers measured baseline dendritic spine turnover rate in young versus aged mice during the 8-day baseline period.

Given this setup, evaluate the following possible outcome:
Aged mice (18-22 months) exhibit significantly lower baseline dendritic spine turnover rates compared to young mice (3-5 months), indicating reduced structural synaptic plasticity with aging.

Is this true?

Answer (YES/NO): NO